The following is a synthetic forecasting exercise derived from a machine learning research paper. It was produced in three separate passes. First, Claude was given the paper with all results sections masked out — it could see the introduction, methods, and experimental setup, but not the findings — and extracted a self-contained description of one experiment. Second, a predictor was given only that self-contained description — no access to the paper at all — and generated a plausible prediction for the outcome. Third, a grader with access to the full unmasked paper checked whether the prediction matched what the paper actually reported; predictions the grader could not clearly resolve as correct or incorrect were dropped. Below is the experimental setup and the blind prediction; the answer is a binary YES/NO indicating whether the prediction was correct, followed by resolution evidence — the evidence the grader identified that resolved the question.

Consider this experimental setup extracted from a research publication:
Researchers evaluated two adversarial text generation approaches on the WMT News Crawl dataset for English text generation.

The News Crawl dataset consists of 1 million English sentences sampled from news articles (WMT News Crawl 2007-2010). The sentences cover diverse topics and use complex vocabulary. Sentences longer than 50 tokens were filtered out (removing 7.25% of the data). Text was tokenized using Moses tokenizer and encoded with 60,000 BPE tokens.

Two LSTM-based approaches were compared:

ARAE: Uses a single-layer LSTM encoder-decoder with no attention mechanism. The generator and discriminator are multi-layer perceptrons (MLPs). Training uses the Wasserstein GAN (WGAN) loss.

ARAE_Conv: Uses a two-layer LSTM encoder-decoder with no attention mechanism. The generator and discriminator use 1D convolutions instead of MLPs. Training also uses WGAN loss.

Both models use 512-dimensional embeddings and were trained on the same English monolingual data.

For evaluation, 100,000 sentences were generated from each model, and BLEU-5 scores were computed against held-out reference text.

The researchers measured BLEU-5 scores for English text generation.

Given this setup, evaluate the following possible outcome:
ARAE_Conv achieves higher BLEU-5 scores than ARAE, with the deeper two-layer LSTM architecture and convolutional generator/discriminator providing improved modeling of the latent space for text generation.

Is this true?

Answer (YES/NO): NO